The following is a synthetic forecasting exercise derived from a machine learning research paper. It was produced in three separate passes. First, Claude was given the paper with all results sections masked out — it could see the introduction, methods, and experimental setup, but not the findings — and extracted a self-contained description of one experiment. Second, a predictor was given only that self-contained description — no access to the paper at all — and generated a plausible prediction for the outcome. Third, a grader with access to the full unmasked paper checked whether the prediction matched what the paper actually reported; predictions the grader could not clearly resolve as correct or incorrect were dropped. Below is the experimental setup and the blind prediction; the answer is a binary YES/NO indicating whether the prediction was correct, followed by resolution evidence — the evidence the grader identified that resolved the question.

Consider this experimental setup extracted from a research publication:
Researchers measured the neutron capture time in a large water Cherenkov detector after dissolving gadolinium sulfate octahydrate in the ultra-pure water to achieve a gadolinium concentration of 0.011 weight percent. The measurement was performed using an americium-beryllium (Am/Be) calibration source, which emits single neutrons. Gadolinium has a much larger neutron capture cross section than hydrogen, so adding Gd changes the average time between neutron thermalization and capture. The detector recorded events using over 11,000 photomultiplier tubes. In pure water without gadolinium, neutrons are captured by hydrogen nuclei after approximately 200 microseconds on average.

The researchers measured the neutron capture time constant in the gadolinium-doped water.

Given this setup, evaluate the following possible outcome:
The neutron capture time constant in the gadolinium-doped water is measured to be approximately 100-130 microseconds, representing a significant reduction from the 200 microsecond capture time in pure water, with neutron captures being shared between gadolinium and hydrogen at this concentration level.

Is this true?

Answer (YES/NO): YES